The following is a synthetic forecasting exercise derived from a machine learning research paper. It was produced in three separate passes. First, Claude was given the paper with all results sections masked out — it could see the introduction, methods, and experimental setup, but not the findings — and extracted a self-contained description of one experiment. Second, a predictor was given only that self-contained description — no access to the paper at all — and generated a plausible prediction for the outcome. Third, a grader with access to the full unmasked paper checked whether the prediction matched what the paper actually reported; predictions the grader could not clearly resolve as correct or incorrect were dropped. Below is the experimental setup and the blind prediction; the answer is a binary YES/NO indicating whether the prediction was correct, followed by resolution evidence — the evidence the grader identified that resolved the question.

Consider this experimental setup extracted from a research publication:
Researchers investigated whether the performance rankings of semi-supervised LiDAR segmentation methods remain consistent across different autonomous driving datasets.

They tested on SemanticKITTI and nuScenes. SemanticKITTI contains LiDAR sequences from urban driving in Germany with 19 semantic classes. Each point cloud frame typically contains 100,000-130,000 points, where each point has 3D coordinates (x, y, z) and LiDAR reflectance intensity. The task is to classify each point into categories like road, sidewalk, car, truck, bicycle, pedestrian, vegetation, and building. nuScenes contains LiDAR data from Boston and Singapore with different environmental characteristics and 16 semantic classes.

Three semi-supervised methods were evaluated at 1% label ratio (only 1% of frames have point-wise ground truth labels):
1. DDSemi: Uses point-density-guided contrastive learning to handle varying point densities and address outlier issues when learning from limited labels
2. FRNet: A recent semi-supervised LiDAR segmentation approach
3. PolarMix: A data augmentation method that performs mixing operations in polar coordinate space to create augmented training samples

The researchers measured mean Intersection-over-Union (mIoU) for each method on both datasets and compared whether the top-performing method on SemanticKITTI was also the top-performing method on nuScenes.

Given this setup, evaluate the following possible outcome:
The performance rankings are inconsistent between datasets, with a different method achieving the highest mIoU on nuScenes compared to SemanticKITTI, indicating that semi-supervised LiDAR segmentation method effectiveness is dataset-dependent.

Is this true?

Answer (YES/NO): YES